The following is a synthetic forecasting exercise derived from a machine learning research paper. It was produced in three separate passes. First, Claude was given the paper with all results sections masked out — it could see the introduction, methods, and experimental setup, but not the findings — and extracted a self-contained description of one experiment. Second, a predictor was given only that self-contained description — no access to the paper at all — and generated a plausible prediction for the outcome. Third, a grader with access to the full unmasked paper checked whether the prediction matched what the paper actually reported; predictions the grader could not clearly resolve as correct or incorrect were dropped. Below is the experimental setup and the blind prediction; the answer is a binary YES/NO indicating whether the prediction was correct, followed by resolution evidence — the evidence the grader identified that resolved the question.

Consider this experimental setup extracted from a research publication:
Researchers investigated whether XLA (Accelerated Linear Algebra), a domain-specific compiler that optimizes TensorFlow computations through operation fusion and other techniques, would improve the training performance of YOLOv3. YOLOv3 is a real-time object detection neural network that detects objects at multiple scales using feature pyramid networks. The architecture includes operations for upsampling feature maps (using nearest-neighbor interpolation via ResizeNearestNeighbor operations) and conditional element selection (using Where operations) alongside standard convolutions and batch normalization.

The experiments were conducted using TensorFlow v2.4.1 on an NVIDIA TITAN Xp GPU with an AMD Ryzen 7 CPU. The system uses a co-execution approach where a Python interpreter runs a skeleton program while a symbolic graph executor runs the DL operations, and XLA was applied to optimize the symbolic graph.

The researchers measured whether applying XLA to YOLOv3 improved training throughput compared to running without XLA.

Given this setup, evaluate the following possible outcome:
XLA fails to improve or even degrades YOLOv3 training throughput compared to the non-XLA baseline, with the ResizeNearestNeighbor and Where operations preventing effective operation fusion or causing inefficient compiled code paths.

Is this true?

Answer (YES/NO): YES